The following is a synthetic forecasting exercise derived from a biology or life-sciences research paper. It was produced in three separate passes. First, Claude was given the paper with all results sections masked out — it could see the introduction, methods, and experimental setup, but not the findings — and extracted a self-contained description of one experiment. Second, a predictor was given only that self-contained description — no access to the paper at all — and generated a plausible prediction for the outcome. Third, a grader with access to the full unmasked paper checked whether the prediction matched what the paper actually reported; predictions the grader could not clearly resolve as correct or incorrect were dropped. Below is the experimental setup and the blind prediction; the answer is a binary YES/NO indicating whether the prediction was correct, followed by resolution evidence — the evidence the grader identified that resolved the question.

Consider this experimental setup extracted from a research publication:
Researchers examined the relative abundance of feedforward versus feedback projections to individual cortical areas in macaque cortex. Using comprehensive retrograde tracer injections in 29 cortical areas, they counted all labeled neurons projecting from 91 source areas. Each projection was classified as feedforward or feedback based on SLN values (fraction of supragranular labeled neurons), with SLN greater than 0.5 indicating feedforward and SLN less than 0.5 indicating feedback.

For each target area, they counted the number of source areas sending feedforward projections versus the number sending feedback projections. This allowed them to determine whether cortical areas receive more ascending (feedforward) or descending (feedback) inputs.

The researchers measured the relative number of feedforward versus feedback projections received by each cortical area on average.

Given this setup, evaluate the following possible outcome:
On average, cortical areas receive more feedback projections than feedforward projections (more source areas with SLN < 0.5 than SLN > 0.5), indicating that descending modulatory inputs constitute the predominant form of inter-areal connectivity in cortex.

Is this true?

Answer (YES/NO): YES